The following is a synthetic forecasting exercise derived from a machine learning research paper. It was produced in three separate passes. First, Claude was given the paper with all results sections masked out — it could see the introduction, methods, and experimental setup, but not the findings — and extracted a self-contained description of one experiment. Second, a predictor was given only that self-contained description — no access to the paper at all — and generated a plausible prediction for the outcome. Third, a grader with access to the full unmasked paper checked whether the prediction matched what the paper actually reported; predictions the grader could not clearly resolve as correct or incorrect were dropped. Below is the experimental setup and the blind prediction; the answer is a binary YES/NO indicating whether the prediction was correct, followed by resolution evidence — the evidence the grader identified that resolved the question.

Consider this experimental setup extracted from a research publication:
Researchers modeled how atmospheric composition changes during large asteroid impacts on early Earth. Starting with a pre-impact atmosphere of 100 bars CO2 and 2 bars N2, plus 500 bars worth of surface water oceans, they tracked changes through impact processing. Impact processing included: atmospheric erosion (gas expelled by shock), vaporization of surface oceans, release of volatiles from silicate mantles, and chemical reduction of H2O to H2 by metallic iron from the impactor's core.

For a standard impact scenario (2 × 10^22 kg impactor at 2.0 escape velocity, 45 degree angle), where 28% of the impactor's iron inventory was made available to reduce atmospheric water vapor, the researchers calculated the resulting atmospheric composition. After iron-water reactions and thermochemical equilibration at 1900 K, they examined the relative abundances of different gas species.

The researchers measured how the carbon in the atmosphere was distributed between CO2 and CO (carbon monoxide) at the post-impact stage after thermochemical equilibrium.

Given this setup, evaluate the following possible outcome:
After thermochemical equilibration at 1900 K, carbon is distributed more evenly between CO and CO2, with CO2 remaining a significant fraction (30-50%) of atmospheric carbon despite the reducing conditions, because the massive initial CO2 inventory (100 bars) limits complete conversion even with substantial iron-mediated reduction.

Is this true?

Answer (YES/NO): YES